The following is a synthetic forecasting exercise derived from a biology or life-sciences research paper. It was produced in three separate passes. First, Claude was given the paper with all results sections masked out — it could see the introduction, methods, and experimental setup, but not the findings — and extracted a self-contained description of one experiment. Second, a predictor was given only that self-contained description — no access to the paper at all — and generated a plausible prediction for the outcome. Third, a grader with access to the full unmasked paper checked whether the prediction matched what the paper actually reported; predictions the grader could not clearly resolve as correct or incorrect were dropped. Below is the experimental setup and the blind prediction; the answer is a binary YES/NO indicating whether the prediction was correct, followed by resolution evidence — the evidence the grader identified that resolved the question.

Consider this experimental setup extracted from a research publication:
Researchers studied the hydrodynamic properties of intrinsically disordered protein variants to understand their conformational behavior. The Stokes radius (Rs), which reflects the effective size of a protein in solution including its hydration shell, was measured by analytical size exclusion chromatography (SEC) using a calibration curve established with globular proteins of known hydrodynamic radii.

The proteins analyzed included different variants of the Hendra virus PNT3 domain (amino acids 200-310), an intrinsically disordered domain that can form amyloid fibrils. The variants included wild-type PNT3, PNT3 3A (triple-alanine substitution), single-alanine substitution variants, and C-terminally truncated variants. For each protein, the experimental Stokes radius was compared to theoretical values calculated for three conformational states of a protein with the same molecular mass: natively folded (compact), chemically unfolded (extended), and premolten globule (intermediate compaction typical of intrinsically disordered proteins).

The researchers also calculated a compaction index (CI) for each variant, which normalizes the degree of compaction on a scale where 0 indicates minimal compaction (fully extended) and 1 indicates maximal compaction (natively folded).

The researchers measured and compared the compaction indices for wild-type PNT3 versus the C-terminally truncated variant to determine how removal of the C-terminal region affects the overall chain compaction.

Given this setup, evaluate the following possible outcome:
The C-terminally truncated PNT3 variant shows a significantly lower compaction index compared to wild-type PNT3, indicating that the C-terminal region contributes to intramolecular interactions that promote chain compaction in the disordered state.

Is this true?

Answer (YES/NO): NO